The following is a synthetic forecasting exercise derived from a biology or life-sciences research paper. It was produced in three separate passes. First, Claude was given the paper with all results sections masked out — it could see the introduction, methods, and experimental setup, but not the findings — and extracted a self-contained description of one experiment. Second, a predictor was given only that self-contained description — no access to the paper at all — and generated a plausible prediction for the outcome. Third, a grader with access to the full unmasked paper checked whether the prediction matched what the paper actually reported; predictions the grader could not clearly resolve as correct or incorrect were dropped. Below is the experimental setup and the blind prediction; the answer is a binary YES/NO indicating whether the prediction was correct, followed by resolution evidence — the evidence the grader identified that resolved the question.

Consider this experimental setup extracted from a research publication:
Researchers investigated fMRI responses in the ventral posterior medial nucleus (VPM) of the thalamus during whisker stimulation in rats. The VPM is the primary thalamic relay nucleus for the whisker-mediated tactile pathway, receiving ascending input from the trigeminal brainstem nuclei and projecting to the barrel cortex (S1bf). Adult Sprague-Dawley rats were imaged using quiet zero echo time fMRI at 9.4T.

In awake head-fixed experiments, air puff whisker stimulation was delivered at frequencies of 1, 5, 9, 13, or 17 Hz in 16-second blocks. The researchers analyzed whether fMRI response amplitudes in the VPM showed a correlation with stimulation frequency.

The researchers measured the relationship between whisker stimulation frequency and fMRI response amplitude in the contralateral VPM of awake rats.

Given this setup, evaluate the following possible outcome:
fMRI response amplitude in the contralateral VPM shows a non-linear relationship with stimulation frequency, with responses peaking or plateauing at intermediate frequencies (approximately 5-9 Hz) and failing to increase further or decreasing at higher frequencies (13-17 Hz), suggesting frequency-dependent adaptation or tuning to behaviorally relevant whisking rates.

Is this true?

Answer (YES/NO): NO